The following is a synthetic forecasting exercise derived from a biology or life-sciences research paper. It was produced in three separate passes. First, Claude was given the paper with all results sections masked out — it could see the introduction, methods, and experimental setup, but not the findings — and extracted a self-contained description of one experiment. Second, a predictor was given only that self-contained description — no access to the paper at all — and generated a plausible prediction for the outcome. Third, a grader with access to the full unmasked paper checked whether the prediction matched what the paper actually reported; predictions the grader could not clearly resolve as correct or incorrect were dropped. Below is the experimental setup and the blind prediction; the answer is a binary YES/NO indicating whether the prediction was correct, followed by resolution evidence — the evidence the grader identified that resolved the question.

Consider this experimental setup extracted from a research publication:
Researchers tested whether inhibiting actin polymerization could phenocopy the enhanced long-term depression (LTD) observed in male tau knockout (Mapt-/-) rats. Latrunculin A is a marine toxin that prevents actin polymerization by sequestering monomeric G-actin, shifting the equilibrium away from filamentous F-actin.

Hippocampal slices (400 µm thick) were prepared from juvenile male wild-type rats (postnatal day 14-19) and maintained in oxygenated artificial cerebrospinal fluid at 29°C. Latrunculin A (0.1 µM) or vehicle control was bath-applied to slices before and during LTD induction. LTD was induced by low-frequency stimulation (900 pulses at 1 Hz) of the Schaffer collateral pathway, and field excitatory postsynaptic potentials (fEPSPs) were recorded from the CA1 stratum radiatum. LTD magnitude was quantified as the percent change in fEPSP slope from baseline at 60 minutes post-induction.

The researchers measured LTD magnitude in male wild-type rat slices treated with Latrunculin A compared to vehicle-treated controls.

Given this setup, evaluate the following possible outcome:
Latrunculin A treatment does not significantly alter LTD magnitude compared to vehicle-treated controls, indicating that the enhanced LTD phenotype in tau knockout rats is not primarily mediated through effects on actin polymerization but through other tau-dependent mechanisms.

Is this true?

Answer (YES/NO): NO